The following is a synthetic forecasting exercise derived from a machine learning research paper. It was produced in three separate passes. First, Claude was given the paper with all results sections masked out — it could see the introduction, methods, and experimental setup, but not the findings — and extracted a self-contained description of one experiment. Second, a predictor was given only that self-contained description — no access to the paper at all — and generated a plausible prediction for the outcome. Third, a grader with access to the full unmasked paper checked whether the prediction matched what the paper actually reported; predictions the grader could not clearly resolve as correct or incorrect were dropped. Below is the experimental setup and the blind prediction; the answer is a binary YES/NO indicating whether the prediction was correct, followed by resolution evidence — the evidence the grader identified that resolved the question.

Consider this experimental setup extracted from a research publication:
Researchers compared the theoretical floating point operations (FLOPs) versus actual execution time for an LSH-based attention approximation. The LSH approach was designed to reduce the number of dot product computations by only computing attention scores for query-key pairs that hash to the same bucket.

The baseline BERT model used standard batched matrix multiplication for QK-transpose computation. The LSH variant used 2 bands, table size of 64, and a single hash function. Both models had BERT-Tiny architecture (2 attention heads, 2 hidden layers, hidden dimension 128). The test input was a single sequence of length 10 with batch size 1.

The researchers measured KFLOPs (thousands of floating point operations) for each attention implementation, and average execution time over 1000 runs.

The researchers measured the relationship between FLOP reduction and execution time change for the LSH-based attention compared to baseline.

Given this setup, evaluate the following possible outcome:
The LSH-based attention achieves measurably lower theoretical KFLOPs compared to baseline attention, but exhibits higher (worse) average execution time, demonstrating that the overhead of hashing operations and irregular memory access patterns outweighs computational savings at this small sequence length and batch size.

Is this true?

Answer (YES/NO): YES